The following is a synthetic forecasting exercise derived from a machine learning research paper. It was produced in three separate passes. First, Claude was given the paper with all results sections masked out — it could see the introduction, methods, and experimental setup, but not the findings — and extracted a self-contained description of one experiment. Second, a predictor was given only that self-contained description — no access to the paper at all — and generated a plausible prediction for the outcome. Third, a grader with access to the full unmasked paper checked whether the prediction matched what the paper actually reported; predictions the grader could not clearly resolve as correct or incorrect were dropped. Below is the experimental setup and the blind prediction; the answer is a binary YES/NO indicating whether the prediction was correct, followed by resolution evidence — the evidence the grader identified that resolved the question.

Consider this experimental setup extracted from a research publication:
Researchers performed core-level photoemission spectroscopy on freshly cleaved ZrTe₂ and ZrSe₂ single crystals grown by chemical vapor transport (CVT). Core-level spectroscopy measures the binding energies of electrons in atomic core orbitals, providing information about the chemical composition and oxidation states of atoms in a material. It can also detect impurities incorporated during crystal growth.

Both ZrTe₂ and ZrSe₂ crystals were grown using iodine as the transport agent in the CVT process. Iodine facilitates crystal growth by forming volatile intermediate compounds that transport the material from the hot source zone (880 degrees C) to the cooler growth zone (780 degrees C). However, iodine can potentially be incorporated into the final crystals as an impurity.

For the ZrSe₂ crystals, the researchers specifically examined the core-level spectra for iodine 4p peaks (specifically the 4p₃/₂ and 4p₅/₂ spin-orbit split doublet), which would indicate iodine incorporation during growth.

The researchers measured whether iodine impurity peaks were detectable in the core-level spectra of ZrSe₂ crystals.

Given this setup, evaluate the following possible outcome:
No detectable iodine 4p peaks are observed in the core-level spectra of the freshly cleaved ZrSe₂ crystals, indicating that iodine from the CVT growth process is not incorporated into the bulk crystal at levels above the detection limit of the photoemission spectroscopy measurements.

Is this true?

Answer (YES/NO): NO